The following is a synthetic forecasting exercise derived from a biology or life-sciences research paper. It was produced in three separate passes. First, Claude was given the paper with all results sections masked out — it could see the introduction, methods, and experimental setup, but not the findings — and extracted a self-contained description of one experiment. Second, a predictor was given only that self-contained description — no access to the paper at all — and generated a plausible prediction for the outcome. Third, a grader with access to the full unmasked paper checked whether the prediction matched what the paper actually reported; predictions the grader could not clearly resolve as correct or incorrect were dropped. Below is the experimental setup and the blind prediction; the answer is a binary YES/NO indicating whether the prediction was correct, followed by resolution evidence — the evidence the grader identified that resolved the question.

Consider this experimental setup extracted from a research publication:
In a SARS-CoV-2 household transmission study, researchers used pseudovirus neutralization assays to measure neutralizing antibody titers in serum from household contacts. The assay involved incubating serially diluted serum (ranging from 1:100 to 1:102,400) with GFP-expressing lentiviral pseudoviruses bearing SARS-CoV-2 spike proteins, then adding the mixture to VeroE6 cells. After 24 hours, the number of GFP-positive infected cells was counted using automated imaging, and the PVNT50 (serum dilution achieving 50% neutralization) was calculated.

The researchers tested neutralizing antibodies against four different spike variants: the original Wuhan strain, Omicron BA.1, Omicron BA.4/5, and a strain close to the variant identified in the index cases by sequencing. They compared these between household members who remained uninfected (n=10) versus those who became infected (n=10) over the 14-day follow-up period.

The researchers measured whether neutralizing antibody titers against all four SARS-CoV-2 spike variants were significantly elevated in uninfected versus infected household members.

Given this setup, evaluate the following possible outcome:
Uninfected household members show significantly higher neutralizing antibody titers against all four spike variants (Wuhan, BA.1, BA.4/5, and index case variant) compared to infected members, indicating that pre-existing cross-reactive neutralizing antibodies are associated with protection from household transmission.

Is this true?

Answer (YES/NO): YES